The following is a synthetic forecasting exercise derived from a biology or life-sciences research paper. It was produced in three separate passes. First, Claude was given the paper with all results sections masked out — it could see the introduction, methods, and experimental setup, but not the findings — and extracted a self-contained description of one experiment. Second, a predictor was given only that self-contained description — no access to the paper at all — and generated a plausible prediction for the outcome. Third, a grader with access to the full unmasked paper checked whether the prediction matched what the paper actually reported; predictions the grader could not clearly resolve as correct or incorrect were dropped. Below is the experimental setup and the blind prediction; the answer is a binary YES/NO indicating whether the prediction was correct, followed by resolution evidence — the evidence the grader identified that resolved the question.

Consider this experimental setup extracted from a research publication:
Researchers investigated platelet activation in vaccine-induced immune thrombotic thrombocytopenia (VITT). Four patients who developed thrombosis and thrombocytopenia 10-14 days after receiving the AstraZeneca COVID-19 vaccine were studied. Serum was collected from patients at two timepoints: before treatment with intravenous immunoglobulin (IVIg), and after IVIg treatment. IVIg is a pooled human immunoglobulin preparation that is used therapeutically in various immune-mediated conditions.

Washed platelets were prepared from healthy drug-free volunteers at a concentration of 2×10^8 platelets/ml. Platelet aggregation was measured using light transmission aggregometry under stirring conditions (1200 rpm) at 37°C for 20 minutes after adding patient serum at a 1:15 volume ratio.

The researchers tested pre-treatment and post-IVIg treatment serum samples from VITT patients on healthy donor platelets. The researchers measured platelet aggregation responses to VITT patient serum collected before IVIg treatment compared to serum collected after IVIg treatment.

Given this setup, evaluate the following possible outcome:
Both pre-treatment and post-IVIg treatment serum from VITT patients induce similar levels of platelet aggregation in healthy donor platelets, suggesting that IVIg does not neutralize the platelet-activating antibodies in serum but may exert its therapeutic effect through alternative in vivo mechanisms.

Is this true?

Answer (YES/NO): NO